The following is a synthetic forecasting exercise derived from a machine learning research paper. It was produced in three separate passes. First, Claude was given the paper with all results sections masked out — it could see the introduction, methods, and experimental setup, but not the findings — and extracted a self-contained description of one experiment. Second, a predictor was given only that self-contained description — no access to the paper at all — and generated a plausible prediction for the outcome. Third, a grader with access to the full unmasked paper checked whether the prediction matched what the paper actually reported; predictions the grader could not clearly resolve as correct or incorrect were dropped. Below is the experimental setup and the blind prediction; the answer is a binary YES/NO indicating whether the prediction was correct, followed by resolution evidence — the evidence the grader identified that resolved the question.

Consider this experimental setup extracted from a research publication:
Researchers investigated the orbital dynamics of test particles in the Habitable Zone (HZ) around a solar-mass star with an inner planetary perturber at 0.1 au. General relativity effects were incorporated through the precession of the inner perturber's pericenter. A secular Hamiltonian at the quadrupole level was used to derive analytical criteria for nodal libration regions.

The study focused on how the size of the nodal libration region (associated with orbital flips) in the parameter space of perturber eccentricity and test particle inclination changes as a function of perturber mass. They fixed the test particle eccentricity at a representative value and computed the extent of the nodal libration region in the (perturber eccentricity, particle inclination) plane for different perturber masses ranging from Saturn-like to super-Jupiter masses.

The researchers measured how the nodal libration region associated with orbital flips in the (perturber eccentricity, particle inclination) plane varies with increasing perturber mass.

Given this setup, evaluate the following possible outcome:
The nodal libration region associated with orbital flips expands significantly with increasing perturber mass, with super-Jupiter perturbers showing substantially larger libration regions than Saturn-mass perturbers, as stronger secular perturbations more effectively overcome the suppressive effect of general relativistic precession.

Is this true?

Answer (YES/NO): YES